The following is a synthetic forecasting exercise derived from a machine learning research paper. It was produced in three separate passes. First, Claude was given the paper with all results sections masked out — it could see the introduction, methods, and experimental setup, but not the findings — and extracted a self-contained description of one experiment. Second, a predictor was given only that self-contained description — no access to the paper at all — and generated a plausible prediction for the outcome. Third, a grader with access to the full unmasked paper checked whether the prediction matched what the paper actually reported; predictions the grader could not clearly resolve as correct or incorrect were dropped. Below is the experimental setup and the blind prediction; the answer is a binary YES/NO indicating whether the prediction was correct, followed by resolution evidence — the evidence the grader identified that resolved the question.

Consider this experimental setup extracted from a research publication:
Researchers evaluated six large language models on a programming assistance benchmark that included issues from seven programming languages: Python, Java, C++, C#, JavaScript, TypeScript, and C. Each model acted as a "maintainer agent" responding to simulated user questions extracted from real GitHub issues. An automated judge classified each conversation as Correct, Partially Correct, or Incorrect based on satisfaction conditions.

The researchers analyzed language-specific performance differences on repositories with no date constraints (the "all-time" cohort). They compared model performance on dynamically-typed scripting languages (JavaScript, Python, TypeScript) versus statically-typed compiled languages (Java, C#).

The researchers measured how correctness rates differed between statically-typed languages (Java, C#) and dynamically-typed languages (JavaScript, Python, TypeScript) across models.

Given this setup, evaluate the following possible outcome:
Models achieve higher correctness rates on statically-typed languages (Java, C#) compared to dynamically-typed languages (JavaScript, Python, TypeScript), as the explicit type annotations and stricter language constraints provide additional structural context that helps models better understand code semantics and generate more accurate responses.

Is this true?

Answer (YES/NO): NO